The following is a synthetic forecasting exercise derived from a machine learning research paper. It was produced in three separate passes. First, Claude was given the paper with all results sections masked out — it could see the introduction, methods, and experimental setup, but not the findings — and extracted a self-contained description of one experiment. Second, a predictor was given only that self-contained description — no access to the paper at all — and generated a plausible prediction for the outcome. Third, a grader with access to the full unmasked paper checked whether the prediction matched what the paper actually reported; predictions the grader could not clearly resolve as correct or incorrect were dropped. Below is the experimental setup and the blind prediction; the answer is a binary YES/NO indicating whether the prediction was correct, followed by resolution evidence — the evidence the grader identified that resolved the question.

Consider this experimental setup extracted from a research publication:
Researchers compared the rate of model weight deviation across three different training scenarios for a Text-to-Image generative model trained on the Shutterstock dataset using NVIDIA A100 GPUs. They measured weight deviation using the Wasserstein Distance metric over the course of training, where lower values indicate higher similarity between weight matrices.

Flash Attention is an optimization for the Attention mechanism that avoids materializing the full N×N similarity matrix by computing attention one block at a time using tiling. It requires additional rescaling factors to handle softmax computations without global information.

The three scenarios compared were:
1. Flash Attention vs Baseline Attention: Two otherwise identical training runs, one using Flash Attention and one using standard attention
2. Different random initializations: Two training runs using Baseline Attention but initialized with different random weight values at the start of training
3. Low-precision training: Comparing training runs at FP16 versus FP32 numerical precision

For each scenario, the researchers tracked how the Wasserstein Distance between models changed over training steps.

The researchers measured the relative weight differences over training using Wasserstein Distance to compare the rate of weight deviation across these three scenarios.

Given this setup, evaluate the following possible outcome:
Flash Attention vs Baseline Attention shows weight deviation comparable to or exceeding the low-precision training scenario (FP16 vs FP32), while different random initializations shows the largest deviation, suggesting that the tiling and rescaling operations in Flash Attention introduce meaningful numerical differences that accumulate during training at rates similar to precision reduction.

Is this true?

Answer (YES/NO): NO